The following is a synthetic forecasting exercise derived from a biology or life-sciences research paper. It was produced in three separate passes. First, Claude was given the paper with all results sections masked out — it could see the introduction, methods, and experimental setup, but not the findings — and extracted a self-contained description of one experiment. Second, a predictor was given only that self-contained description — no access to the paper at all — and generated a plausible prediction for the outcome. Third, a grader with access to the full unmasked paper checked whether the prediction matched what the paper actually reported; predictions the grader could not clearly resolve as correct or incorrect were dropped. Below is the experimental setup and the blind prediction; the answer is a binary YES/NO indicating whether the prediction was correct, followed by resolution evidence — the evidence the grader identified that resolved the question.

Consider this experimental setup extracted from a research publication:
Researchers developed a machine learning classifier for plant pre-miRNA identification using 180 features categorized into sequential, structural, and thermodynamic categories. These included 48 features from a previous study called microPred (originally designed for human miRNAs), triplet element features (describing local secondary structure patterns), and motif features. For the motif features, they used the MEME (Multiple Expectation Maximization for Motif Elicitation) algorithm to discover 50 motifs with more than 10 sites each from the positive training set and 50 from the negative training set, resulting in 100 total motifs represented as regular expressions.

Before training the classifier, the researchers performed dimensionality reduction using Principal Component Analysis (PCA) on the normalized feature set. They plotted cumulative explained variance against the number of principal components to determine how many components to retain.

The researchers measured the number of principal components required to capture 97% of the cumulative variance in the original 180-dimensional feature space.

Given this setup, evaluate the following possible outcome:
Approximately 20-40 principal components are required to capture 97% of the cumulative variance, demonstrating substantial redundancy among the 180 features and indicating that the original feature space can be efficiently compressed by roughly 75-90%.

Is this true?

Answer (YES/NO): NO